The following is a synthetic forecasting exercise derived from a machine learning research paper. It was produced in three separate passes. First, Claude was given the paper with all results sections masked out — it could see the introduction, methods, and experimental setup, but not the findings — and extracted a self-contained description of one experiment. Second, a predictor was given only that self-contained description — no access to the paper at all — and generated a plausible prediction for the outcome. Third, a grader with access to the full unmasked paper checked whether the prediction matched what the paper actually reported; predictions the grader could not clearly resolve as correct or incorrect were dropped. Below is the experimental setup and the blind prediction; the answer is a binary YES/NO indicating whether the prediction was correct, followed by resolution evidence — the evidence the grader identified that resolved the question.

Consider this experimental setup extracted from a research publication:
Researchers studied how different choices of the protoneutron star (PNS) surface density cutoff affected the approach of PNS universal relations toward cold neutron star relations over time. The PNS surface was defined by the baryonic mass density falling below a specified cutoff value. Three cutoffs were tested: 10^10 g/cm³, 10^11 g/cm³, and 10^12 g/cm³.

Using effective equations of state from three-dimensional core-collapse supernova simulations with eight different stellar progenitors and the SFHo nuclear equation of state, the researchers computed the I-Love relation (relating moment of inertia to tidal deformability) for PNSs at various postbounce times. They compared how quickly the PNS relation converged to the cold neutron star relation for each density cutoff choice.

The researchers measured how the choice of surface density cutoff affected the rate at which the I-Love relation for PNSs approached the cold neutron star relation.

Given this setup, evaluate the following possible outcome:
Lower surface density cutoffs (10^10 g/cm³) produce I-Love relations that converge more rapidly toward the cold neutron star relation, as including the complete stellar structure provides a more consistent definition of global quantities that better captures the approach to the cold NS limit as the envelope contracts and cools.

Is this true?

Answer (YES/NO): NO